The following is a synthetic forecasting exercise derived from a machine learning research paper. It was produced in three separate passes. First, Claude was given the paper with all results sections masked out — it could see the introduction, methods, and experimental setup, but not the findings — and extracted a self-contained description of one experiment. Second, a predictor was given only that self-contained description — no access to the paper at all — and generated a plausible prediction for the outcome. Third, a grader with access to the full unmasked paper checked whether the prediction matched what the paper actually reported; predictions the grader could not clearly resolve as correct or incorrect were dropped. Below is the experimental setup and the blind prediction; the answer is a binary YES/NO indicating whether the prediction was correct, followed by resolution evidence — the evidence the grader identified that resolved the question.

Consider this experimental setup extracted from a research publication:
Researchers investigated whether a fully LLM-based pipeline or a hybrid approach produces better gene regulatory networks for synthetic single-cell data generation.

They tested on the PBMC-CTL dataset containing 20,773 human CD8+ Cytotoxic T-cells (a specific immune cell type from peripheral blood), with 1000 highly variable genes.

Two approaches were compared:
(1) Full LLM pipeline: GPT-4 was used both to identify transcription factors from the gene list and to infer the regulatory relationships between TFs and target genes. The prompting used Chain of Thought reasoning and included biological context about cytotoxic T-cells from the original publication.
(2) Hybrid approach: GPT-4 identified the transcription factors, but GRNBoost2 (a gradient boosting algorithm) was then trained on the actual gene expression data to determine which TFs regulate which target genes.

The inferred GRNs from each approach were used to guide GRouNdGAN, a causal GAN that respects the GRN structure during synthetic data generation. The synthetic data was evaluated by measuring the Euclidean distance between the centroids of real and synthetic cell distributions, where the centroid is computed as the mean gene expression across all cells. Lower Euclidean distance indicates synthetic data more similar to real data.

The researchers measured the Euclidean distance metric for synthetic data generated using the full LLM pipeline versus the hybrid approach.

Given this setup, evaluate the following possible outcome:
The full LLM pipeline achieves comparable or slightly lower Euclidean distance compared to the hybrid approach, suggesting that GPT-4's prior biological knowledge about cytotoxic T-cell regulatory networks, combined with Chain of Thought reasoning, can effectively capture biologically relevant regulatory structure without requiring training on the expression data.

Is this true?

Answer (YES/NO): NO